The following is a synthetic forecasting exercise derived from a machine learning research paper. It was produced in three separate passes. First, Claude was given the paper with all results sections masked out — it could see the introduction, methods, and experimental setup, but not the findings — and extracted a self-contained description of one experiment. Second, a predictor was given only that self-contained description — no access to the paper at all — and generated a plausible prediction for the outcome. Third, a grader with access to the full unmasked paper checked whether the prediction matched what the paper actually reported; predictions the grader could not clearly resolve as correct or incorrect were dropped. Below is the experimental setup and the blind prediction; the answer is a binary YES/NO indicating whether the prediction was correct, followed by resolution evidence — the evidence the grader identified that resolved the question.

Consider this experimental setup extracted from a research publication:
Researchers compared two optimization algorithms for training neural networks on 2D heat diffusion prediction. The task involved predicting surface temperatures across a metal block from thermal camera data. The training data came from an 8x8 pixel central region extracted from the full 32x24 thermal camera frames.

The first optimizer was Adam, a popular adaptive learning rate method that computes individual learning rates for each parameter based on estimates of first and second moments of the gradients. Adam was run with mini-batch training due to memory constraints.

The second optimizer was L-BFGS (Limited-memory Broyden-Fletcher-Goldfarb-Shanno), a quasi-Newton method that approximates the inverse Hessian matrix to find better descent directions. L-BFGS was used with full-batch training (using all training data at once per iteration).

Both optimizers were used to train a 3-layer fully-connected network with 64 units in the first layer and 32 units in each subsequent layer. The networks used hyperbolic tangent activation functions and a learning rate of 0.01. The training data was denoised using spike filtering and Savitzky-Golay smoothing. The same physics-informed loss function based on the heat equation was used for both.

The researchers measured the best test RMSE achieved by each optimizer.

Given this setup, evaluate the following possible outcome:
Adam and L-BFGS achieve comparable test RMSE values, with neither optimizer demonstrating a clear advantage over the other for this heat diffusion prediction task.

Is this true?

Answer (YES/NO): NO